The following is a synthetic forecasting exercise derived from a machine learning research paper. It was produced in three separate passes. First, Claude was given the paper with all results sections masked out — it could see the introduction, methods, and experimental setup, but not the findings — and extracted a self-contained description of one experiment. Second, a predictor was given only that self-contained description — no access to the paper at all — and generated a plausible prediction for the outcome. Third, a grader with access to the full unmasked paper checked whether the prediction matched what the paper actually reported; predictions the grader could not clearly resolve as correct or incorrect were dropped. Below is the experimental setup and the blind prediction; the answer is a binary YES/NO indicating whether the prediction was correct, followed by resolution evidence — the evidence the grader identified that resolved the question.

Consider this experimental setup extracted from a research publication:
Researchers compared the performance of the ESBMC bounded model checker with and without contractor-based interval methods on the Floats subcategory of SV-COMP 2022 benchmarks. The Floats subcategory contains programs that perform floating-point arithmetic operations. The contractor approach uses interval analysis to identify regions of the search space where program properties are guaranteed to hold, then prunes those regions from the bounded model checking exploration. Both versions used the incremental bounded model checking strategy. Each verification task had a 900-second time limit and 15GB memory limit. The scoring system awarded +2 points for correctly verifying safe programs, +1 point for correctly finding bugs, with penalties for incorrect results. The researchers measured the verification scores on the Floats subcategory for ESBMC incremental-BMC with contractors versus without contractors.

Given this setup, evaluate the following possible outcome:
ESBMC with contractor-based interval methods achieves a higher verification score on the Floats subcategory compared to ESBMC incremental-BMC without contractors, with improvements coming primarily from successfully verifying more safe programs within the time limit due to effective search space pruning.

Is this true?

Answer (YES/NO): NO